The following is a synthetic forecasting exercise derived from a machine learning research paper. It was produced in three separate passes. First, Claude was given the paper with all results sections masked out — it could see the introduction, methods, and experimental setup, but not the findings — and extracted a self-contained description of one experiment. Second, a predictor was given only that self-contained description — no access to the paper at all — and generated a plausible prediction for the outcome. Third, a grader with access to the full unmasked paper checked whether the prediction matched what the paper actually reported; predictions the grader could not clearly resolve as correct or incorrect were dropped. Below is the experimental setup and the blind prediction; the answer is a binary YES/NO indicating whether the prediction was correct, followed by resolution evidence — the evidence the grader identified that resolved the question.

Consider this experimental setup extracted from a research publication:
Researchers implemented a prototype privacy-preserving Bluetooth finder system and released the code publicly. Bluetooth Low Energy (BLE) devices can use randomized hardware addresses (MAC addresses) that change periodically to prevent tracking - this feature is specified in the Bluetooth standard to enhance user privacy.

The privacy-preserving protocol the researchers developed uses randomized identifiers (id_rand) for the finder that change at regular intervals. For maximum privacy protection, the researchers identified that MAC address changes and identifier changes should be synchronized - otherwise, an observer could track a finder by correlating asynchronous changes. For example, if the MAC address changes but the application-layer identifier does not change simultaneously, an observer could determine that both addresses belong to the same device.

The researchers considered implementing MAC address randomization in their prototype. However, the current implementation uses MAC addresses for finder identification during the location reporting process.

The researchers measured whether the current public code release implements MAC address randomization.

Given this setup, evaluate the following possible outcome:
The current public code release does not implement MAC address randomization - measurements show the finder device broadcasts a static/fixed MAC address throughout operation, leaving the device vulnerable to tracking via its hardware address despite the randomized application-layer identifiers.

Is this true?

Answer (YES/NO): YES